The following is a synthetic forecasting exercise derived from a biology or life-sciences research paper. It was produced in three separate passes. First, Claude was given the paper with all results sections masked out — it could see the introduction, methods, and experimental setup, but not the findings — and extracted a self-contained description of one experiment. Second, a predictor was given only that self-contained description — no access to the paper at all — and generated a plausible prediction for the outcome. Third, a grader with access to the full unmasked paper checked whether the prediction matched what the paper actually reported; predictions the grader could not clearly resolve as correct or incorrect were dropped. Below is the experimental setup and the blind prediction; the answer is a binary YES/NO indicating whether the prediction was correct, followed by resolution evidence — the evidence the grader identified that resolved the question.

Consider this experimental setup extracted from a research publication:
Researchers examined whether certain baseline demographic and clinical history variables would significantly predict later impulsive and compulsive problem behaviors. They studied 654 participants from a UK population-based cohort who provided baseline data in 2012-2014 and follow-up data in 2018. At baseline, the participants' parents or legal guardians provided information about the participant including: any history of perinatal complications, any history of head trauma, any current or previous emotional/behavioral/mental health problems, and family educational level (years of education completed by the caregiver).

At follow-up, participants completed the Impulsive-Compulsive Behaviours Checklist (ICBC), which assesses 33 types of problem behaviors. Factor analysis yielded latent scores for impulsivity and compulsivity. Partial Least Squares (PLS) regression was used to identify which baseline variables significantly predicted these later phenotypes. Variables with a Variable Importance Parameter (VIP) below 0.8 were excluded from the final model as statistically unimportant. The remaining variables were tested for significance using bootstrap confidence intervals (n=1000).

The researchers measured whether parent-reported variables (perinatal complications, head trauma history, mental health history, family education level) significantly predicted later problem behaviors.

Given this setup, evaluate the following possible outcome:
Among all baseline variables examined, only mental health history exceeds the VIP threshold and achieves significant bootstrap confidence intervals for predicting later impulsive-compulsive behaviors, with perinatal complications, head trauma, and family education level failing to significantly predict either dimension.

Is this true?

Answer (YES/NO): NO